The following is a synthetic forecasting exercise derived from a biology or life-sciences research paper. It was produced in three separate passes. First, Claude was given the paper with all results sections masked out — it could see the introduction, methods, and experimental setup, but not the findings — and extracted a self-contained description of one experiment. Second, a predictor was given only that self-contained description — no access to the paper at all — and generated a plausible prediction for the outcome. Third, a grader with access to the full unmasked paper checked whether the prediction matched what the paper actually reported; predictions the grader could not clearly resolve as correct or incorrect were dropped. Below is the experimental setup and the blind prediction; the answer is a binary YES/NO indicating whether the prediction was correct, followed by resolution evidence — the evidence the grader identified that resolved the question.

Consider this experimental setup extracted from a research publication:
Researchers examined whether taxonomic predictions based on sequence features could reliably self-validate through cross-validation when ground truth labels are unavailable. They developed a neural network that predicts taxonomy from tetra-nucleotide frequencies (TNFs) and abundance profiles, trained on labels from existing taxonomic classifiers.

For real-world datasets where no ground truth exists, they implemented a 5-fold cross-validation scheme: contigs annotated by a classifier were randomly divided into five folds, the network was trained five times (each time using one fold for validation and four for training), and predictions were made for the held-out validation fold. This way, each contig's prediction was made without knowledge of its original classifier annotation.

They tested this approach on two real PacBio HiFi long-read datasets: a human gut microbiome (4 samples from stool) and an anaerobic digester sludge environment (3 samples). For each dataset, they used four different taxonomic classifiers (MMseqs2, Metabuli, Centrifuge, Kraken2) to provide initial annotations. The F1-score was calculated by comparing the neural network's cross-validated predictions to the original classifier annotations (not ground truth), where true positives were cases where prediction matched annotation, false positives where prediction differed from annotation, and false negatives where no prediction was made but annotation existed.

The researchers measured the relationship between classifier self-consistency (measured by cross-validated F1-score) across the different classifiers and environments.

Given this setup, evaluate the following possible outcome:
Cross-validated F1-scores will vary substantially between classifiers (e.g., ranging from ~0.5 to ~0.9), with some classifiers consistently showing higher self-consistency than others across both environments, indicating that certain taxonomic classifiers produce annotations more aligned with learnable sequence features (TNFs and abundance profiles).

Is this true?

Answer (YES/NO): YES